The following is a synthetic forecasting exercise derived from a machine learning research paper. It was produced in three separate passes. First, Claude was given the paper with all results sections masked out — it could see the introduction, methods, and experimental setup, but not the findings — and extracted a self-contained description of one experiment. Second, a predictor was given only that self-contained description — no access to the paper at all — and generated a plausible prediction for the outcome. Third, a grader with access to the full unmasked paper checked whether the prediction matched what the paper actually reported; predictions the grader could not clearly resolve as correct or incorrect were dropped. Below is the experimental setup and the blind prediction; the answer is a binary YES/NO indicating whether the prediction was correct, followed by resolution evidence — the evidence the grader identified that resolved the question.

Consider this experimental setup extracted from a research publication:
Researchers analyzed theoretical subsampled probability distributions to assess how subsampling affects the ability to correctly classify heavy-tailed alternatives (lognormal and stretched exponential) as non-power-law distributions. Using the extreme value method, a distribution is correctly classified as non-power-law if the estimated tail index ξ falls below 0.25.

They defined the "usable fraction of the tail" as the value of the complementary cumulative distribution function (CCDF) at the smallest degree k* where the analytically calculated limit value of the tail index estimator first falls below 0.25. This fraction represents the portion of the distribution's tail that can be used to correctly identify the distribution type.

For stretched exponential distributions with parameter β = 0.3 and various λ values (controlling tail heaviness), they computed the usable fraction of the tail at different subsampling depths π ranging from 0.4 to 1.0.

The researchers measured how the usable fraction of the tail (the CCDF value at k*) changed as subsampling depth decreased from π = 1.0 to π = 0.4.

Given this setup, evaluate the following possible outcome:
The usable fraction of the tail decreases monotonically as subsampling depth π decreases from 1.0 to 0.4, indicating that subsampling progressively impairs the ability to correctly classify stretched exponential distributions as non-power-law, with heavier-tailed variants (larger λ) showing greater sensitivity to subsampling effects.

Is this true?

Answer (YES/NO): NO